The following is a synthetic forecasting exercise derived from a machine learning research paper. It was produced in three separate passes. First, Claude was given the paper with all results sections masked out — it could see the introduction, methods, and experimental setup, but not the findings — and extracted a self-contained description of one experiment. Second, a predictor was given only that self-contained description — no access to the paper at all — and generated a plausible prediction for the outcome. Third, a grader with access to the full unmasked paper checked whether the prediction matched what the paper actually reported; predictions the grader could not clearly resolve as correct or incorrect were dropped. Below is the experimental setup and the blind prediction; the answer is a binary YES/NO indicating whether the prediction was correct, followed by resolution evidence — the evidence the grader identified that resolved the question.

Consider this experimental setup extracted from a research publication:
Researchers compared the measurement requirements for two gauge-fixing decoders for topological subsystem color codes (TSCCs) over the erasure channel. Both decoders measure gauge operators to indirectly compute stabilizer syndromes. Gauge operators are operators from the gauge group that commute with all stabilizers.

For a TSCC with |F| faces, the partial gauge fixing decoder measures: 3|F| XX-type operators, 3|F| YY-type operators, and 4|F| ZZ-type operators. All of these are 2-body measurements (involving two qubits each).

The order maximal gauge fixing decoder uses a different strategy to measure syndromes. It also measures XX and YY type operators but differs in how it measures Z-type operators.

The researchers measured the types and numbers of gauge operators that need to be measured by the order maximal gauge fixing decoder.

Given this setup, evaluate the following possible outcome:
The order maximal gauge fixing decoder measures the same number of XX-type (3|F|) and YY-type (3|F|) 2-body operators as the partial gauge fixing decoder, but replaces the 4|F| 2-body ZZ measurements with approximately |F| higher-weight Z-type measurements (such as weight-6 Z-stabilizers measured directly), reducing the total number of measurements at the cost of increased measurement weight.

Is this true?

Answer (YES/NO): NO